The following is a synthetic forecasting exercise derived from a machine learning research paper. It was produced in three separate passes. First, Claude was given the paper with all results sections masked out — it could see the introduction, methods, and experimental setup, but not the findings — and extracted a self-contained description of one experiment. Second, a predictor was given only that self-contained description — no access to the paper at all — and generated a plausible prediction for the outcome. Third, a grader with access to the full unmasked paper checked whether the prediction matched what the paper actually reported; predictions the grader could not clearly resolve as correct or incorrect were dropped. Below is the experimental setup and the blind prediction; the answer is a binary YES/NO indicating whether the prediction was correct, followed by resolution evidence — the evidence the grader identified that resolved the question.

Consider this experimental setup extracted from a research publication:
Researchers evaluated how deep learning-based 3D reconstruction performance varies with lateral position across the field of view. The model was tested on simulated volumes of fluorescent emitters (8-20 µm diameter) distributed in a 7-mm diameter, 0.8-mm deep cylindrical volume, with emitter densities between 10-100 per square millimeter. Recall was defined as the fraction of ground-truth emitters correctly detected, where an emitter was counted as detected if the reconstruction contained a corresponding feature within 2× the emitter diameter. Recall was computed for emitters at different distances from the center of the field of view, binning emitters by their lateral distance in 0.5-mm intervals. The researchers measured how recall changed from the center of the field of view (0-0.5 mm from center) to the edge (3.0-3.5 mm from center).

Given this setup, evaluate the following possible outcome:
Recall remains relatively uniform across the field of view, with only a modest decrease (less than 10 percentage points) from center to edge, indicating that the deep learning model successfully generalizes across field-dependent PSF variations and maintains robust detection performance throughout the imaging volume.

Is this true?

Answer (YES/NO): NO